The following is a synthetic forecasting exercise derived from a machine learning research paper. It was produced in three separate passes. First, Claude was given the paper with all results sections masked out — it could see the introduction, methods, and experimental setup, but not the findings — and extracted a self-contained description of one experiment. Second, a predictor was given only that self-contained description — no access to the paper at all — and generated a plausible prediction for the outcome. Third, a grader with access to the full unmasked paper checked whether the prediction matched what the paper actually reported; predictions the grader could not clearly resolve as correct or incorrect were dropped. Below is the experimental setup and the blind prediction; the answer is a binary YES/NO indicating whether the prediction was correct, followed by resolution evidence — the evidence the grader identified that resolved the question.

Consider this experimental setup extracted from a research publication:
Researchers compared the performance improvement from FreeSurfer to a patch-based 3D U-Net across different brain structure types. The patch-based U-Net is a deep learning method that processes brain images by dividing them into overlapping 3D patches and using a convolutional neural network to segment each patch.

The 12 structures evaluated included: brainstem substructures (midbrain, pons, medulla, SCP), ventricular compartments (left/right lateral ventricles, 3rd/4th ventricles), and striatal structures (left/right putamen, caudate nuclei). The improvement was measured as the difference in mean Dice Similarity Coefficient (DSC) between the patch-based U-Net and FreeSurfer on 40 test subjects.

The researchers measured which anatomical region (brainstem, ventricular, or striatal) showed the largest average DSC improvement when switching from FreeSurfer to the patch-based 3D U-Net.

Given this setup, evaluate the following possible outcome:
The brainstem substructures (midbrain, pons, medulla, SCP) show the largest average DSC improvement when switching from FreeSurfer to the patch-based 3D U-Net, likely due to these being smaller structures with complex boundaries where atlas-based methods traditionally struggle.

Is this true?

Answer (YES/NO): YES